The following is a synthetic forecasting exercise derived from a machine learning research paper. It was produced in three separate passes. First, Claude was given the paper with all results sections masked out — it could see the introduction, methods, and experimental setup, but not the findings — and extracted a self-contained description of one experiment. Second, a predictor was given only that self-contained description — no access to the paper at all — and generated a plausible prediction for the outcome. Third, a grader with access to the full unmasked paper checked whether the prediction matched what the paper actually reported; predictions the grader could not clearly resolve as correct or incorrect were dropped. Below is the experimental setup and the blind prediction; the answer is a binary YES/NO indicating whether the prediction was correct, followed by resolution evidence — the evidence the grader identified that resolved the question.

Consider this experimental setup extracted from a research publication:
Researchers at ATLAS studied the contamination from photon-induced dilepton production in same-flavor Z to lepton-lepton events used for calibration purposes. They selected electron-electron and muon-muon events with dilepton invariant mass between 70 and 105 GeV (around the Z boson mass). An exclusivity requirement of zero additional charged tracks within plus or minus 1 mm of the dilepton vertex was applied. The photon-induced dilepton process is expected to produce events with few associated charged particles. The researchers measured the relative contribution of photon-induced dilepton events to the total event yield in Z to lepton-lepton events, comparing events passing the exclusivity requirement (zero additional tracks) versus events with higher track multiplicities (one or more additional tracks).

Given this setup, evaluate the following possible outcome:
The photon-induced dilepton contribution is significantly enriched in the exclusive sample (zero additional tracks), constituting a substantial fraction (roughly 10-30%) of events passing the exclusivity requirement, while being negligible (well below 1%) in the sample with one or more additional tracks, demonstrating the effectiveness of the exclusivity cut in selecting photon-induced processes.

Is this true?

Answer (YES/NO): NO